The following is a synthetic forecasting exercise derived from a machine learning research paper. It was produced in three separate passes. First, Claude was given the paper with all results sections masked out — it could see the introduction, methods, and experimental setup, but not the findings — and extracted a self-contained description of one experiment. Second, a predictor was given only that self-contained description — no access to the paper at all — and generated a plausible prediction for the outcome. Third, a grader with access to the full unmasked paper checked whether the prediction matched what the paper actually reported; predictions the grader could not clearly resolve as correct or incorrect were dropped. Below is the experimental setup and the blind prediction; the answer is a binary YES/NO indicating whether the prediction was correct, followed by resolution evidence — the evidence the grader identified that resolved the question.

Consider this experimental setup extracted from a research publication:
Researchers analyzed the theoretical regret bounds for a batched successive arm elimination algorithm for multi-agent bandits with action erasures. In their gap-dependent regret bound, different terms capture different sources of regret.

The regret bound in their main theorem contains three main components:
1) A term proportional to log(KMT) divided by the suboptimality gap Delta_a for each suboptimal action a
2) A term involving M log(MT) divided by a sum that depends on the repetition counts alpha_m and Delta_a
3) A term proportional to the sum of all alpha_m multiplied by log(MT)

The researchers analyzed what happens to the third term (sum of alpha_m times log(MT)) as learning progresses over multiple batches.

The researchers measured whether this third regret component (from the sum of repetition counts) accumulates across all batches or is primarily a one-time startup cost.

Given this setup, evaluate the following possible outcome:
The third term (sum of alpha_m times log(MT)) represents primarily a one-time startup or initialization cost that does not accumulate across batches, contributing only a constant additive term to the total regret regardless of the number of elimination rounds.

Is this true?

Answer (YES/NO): YES